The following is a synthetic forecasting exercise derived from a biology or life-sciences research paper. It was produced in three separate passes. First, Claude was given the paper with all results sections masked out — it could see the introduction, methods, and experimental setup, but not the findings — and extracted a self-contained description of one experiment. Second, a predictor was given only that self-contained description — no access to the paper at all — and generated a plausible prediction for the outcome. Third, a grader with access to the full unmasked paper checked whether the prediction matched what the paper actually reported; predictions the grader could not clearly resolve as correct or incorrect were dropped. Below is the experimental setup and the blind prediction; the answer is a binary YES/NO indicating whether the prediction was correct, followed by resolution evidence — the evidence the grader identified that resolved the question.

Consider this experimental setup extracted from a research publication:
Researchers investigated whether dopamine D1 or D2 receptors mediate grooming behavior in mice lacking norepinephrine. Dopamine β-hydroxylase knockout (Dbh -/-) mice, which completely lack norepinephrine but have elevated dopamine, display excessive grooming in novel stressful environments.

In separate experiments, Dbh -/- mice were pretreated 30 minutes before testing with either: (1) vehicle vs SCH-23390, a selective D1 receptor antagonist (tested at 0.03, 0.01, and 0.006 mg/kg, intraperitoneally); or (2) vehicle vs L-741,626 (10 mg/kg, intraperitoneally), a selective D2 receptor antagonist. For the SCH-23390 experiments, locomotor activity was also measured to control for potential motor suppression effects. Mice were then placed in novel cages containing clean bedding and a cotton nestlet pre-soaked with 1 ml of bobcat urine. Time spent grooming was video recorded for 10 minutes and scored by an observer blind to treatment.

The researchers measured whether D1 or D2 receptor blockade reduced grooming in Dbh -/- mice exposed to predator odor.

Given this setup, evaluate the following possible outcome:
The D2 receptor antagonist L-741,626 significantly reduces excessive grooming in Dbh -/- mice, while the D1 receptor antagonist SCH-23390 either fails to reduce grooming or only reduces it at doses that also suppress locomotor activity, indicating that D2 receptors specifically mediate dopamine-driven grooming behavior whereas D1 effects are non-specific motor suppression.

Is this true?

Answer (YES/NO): NO